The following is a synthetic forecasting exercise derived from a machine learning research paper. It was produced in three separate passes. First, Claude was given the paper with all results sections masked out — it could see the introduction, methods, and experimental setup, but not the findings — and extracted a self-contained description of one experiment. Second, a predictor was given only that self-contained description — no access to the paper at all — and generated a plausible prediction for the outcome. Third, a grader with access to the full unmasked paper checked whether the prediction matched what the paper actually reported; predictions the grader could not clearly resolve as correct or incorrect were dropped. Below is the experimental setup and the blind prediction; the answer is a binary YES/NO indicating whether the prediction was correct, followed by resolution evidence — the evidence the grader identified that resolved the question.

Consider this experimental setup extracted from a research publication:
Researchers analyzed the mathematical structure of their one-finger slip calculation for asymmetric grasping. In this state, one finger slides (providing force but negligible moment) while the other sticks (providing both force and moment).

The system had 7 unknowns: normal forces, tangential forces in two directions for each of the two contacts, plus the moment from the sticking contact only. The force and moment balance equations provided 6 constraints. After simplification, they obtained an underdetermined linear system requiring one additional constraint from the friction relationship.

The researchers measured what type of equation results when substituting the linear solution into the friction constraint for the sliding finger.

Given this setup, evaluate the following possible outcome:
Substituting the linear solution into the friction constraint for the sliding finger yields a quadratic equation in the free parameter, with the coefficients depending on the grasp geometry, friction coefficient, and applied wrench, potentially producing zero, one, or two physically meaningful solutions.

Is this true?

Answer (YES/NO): YES